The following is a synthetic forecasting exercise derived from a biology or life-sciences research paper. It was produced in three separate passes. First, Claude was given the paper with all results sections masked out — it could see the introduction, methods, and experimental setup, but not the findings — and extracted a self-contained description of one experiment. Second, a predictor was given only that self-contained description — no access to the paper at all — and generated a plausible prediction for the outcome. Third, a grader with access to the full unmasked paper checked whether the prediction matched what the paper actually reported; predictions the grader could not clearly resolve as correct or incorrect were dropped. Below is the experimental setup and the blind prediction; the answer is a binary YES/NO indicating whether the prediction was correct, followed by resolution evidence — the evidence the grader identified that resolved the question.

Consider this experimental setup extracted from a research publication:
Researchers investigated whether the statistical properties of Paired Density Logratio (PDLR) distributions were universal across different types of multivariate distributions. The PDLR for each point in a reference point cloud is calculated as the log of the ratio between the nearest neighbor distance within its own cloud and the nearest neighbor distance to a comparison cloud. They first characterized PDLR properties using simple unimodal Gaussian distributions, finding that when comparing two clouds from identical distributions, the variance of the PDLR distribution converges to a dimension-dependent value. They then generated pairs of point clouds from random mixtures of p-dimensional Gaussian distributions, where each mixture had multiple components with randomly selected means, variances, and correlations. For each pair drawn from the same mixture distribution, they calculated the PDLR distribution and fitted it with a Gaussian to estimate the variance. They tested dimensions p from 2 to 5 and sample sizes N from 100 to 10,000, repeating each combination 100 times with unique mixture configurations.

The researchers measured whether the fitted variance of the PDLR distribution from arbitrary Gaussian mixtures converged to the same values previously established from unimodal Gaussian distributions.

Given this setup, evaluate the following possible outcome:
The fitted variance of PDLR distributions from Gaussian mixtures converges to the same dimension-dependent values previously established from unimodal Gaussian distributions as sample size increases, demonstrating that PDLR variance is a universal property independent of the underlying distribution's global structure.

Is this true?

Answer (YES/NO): YES